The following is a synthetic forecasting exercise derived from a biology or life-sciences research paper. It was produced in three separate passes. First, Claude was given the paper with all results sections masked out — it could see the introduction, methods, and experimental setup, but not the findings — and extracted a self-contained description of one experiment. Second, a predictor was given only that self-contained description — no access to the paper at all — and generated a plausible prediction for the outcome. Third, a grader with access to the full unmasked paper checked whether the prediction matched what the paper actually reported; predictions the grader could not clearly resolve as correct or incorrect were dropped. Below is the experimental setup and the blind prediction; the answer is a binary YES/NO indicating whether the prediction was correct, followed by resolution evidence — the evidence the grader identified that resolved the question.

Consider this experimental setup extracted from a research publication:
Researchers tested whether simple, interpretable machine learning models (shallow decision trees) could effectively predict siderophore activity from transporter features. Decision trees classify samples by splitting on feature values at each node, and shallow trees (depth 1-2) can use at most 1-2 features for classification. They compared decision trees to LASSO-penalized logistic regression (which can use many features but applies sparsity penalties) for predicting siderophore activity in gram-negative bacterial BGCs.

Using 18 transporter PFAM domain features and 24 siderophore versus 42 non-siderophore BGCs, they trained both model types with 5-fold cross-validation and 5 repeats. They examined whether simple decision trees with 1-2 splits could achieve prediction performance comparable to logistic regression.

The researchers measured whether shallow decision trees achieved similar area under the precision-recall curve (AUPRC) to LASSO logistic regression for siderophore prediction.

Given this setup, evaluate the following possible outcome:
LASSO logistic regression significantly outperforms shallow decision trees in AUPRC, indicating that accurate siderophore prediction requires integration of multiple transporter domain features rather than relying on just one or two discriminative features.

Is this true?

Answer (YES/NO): NO